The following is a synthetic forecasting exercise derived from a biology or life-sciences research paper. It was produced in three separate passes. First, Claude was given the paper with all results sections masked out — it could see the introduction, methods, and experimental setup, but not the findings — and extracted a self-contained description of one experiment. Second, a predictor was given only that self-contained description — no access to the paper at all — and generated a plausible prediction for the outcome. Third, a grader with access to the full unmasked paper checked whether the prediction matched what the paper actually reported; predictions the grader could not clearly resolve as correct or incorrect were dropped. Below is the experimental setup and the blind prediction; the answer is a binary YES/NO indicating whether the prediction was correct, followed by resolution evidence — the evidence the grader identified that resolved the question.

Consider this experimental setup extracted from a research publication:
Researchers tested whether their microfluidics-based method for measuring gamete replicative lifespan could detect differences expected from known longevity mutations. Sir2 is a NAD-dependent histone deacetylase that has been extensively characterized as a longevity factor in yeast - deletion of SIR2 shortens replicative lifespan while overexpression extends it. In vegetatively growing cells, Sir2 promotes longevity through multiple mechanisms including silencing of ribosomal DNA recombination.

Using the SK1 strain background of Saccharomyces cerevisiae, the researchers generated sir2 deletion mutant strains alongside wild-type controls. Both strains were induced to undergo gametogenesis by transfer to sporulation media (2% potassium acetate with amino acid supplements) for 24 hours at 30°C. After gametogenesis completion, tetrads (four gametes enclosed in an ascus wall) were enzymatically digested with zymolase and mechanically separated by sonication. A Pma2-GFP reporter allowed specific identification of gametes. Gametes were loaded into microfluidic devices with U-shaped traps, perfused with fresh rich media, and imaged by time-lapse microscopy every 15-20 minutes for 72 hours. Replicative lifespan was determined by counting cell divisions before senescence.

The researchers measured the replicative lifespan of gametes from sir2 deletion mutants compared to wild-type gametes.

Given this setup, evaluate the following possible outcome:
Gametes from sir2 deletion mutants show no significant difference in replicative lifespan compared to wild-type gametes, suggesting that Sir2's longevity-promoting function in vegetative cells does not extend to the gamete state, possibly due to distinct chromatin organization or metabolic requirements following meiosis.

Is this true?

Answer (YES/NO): NO